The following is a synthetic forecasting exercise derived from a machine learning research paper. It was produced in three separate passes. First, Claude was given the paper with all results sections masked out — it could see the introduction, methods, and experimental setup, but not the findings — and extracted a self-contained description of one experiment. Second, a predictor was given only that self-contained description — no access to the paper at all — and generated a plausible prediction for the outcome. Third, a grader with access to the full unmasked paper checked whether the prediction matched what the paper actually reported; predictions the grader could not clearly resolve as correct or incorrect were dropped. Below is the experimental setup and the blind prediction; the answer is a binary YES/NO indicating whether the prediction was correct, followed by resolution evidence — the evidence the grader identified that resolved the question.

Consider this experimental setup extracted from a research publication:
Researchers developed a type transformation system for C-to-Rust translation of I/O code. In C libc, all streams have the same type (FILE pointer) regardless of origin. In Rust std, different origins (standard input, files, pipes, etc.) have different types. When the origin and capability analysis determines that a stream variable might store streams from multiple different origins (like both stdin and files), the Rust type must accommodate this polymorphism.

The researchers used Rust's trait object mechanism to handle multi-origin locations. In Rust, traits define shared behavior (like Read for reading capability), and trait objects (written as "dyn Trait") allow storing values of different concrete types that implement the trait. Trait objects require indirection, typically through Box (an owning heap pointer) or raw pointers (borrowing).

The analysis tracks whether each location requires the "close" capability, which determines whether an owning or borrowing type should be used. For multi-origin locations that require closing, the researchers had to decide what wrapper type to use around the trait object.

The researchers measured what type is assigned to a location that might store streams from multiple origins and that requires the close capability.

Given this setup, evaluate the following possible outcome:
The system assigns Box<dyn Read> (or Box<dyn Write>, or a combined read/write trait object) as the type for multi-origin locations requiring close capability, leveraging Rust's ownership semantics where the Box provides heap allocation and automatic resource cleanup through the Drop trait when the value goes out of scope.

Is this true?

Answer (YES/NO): YES